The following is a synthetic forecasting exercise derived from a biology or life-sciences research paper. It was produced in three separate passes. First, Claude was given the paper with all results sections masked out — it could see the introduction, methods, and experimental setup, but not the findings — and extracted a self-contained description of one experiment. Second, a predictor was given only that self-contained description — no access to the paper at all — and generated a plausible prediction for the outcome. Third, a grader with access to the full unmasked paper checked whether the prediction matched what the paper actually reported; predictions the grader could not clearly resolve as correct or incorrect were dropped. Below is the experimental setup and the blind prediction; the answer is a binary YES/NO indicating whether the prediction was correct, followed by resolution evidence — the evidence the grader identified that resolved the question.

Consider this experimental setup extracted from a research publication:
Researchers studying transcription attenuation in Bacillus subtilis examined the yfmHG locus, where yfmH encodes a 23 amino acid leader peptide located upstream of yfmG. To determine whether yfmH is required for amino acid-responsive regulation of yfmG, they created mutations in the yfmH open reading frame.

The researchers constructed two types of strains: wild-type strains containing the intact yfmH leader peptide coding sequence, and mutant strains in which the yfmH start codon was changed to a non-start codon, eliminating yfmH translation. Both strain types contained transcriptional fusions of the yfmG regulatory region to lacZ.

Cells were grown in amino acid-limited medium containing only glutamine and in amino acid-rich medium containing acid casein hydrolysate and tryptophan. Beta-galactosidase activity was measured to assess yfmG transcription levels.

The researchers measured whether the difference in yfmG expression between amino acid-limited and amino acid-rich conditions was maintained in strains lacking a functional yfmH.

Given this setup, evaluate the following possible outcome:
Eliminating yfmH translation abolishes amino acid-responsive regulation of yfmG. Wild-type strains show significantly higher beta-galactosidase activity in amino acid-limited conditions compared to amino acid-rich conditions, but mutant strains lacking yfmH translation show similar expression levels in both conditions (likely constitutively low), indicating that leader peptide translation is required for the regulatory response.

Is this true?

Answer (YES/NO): NO